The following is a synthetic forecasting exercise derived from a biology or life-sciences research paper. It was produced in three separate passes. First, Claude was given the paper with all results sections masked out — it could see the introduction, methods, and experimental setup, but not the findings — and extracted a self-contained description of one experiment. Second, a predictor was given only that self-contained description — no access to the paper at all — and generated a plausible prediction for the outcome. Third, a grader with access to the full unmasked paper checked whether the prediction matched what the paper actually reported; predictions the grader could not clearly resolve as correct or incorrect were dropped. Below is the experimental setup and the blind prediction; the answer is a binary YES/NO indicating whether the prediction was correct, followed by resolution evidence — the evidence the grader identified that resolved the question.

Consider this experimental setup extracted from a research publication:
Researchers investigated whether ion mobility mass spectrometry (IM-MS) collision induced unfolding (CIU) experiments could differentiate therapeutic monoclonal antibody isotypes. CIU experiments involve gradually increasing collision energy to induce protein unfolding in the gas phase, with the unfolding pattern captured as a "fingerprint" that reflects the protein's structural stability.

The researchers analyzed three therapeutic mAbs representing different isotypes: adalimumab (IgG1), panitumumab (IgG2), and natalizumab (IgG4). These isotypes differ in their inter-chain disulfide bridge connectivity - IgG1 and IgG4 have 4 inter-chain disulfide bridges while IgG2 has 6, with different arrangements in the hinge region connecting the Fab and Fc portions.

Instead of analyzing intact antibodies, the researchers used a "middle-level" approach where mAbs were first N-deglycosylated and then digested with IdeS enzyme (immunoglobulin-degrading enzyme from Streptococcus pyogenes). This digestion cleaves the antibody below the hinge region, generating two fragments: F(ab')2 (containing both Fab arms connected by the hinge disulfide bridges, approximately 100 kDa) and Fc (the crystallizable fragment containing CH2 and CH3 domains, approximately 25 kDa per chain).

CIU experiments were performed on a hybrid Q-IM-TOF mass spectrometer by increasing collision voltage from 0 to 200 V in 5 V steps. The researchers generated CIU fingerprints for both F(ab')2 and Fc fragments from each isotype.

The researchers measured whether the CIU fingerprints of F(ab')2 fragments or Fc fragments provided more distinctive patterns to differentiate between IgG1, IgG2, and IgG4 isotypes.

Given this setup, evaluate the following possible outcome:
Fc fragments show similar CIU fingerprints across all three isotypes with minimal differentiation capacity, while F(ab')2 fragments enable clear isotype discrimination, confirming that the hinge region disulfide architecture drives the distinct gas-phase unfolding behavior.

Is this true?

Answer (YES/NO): YES